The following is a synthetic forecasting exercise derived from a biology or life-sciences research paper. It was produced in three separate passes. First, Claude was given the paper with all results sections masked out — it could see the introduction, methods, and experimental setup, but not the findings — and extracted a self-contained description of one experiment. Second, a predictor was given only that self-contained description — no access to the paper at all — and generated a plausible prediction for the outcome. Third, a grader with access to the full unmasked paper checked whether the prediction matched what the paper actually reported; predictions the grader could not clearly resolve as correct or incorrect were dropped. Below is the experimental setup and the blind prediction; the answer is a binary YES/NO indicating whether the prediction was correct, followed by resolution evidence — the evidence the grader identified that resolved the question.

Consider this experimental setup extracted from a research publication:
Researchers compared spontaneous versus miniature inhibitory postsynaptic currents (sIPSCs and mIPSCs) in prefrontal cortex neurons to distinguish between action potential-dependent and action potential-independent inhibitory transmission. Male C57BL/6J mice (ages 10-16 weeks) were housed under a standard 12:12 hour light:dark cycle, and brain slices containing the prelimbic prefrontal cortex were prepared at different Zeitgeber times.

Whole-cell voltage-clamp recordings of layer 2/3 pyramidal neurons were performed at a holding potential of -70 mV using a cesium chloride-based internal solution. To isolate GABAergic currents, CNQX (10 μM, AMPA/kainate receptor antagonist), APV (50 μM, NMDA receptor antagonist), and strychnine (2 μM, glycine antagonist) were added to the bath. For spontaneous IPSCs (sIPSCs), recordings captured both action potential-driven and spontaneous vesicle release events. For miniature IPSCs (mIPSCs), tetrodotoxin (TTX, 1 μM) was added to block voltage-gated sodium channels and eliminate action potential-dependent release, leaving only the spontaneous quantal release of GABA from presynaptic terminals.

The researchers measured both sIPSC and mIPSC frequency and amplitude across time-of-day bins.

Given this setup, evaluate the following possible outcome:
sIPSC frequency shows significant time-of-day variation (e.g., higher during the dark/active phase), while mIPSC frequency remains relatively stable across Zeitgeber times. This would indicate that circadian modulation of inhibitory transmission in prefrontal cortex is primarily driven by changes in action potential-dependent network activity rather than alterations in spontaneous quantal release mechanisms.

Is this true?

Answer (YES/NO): YES